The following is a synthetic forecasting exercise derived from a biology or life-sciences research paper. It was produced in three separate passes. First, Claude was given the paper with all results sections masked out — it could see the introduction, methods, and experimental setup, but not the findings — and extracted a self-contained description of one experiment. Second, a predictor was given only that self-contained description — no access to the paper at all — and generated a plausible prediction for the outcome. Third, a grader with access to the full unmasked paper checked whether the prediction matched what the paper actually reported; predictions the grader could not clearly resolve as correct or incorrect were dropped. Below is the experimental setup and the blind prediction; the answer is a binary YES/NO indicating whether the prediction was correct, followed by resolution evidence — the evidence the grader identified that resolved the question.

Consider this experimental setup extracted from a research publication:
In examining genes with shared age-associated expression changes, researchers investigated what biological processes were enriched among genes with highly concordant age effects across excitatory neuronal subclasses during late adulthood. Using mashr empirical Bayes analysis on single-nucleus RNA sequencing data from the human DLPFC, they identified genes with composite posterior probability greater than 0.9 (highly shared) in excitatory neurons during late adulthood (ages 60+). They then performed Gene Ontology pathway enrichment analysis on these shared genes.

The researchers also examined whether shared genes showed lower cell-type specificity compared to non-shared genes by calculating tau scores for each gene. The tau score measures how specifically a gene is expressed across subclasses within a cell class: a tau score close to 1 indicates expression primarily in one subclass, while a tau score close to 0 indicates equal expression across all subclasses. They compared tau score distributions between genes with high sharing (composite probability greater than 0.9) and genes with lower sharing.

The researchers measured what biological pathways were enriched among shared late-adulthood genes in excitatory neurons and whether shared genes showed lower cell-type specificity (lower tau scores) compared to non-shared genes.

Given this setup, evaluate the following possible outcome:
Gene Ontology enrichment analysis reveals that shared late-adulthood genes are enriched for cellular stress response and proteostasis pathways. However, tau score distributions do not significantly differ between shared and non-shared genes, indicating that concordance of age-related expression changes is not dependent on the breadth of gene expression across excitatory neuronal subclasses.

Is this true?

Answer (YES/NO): NO